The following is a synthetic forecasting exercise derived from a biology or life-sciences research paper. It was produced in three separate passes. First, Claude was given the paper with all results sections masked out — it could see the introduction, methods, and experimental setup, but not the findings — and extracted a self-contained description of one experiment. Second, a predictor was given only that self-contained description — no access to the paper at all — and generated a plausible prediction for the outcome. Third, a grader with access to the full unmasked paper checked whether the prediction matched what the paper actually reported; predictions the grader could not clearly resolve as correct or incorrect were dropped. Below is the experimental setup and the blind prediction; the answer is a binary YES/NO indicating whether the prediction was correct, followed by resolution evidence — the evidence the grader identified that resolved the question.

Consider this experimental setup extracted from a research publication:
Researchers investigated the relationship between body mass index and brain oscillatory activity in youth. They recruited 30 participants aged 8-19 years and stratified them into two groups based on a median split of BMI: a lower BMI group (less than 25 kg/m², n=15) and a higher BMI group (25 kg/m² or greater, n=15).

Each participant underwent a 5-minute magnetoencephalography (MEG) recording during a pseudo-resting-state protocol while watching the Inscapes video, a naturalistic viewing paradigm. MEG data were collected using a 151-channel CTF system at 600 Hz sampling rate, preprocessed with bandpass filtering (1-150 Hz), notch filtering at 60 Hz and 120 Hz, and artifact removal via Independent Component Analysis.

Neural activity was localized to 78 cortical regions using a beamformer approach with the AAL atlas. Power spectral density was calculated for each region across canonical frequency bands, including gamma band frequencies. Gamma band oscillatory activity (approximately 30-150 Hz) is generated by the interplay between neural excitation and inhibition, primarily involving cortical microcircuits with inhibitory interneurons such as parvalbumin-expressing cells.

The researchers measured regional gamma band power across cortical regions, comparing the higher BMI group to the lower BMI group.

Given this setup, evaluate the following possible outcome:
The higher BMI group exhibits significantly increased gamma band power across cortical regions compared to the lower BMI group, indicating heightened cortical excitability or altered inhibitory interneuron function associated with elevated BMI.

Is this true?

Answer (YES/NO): YES